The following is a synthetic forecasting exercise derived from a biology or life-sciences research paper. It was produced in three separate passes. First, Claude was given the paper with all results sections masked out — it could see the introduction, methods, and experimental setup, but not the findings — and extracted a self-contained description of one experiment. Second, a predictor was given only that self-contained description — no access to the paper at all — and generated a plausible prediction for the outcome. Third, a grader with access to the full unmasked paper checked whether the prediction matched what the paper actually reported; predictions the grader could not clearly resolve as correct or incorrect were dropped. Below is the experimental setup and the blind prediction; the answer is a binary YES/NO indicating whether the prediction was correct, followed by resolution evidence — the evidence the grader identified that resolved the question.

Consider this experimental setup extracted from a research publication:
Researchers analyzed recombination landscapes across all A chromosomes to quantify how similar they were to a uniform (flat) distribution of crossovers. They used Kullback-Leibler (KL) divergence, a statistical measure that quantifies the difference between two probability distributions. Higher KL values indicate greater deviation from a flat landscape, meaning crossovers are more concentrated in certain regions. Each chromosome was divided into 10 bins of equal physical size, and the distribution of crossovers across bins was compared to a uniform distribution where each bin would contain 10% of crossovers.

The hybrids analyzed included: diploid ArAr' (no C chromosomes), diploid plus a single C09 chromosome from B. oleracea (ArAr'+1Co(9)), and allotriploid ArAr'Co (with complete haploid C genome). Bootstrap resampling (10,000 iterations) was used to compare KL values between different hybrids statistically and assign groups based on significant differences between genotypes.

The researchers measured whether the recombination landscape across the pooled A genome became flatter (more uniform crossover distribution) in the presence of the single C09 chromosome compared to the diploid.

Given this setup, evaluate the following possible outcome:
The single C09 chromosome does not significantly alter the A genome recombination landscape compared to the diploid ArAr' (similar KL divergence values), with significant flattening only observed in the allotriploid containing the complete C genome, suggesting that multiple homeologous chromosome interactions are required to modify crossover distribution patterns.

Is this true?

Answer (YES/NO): NO